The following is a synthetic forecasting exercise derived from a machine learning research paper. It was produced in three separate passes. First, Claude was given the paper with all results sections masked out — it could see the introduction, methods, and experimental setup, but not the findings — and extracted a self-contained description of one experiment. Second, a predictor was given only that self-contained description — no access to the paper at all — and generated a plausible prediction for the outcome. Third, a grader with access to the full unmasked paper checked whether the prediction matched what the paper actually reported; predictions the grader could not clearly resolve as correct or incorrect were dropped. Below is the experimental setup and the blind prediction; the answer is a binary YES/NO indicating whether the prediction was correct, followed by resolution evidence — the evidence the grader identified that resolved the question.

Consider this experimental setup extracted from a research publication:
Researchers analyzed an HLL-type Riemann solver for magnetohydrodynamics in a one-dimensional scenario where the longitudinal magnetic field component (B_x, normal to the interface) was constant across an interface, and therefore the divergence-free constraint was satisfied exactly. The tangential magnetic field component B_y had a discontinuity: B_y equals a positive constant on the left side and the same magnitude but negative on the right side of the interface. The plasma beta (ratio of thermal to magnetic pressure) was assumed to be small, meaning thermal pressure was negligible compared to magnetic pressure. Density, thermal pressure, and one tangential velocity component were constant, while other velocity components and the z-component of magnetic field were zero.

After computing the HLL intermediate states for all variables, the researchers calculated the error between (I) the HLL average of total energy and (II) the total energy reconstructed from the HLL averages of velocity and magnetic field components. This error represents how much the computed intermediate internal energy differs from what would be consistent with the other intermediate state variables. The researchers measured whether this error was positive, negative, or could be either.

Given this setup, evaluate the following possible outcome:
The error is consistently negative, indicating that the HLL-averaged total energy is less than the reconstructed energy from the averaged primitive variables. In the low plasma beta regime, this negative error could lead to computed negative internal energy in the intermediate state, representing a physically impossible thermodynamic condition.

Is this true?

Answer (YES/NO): NO